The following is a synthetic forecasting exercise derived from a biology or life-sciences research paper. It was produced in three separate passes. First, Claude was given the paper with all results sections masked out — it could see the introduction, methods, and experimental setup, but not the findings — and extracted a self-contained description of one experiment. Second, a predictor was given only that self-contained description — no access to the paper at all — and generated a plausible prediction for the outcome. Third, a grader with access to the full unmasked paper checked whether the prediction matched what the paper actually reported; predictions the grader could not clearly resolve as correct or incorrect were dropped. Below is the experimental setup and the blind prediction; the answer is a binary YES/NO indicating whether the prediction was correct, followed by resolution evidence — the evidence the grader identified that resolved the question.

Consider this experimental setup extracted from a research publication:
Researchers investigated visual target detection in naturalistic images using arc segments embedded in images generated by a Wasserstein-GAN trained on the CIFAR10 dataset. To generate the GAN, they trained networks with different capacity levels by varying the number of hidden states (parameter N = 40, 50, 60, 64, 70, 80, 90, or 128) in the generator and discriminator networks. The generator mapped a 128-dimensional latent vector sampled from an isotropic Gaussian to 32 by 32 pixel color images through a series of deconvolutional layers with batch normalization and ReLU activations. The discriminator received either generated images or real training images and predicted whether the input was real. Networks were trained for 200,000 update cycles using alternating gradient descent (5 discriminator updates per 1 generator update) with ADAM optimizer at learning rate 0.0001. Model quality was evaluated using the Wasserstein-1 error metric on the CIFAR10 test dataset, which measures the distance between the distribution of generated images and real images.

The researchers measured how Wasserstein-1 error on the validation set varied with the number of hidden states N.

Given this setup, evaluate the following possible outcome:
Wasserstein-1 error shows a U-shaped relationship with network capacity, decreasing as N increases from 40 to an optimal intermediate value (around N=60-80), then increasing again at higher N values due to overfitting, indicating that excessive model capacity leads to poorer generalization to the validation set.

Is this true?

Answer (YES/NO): NO